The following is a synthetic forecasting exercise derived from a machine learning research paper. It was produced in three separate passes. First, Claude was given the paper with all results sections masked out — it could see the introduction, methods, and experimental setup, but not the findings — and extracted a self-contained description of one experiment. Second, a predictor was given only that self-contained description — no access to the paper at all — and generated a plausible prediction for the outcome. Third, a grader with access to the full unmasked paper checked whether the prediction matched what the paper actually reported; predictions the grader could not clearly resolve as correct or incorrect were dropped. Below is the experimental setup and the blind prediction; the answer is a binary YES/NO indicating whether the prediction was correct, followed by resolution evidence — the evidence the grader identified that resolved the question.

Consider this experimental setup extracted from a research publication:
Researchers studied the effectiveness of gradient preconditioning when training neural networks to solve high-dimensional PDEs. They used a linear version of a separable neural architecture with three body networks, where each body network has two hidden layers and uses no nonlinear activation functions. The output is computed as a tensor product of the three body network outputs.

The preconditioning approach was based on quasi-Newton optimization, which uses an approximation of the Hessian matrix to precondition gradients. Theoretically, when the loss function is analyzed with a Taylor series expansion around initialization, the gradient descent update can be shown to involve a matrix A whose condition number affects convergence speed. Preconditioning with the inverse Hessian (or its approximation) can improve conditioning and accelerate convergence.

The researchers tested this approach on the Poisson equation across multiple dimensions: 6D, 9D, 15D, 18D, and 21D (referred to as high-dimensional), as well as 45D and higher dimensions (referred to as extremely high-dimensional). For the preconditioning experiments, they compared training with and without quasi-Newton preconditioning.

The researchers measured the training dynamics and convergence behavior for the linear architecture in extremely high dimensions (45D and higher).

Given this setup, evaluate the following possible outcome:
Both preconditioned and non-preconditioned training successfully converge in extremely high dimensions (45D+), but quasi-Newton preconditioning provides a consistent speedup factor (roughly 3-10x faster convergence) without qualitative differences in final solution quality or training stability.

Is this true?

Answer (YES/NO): NO